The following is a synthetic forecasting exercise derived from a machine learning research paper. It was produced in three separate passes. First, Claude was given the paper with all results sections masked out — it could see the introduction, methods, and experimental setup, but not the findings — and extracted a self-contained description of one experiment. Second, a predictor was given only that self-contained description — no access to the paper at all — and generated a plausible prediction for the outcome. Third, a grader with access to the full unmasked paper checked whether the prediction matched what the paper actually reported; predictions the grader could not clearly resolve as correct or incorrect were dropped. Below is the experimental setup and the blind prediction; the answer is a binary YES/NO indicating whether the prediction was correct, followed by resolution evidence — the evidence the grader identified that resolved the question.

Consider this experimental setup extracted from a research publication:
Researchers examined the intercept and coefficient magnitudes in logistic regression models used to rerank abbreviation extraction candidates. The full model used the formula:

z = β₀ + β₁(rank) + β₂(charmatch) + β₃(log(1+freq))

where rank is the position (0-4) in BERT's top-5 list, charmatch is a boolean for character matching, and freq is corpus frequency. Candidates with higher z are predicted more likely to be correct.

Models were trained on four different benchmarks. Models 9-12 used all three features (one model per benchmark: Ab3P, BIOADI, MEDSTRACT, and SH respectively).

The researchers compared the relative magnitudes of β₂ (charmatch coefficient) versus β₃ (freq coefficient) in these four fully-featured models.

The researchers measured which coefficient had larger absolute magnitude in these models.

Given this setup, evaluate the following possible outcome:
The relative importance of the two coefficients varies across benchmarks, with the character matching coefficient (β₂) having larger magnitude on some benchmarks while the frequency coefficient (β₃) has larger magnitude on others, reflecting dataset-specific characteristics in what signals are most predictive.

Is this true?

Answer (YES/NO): NO